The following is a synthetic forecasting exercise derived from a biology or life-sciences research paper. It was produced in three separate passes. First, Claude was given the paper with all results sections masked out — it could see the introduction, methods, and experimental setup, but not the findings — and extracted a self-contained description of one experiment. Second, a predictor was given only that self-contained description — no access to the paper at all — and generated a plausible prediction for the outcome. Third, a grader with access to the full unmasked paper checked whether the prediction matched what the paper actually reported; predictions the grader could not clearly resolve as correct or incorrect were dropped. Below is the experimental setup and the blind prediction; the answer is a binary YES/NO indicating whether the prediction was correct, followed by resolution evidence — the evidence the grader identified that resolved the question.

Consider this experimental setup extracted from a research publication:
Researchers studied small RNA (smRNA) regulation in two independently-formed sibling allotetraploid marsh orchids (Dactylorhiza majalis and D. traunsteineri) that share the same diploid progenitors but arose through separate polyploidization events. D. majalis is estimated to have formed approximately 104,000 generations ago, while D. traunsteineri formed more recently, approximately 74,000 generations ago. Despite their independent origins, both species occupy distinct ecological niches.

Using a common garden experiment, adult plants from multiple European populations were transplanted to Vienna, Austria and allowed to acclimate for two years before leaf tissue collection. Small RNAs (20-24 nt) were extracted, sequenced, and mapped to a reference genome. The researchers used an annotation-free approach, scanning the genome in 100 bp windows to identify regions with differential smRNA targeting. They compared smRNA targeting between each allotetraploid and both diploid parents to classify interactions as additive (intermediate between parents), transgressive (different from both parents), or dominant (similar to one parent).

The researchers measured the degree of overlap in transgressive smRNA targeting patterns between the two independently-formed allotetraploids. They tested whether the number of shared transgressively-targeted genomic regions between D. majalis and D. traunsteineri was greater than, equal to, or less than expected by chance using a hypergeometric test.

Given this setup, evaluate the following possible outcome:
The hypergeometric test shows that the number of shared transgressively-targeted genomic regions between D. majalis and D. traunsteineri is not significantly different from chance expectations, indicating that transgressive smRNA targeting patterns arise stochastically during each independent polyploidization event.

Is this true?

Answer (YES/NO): NO